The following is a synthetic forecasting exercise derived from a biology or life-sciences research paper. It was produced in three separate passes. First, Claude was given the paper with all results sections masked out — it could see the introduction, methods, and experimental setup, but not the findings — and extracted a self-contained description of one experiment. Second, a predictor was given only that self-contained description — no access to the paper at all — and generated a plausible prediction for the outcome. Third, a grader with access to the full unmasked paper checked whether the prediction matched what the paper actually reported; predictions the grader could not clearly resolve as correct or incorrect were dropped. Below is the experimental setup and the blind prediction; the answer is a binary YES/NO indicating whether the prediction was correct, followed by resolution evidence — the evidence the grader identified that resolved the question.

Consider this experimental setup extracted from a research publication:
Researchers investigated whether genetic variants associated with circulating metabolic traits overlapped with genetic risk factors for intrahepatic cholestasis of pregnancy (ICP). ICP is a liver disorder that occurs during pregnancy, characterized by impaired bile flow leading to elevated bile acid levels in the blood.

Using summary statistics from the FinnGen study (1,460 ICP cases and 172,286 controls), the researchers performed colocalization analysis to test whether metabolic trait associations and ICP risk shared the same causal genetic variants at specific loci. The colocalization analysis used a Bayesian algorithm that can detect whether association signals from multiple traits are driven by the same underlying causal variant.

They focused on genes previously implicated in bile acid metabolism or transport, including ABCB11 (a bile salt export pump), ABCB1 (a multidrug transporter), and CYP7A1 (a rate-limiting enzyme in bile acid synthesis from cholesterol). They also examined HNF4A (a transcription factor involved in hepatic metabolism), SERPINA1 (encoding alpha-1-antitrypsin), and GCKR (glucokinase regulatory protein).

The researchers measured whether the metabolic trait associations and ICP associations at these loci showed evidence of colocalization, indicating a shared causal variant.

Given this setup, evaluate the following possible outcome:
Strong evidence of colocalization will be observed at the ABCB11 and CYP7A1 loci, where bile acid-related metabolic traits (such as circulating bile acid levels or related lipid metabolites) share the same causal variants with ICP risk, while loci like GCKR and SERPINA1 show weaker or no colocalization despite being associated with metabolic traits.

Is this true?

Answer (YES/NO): NO